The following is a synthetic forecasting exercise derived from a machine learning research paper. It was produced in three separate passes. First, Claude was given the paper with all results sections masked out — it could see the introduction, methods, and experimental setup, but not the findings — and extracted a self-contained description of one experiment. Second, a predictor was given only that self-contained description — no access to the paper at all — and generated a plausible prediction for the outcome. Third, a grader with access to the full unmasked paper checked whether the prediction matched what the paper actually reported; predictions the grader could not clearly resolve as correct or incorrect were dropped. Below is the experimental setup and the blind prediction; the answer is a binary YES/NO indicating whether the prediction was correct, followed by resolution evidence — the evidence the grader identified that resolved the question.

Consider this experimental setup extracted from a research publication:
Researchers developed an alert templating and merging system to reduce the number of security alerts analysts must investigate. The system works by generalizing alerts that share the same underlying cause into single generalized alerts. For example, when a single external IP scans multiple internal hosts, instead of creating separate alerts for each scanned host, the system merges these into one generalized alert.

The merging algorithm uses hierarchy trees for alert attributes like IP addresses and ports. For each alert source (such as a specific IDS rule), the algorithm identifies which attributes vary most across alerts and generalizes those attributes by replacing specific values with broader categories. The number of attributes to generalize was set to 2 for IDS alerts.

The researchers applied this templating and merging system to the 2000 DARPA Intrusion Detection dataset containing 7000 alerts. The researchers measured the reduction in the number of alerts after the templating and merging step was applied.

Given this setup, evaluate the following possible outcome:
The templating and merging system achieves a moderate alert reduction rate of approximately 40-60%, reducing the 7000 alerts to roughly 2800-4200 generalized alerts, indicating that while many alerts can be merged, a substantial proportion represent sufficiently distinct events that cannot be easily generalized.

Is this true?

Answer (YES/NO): NO